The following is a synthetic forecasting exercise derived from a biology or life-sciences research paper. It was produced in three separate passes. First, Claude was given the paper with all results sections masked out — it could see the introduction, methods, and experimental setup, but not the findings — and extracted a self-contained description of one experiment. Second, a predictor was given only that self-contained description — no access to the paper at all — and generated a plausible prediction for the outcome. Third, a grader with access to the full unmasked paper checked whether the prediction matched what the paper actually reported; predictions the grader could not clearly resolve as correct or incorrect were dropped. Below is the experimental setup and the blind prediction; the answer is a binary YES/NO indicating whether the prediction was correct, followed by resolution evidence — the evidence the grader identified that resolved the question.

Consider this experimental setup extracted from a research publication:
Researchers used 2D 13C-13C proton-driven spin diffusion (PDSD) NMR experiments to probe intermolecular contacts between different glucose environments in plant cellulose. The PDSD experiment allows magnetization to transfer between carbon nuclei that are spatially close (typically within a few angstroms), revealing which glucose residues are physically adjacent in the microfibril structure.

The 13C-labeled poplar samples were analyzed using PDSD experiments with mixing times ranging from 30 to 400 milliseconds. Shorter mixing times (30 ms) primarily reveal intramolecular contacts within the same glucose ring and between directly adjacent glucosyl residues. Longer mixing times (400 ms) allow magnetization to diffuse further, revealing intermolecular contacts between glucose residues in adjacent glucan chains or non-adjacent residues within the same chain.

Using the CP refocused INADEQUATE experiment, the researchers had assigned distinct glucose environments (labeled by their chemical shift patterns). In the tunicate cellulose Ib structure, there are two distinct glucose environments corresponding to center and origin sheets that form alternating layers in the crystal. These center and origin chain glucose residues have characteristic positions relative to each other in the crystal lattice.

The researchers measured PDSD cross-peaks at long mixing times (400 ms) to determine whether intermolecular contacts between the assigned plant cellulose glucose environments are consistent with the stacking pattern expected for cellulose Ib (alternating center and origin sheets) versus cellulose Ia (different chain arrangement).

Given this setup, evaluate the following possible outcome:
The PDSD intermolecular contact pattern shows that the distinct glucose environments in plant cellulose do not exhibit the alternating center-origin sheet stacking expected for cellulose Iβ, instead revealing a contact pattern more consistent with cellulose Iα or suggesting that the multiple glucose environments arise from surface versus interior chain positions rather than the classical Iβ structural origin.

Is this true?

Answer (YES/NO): NO